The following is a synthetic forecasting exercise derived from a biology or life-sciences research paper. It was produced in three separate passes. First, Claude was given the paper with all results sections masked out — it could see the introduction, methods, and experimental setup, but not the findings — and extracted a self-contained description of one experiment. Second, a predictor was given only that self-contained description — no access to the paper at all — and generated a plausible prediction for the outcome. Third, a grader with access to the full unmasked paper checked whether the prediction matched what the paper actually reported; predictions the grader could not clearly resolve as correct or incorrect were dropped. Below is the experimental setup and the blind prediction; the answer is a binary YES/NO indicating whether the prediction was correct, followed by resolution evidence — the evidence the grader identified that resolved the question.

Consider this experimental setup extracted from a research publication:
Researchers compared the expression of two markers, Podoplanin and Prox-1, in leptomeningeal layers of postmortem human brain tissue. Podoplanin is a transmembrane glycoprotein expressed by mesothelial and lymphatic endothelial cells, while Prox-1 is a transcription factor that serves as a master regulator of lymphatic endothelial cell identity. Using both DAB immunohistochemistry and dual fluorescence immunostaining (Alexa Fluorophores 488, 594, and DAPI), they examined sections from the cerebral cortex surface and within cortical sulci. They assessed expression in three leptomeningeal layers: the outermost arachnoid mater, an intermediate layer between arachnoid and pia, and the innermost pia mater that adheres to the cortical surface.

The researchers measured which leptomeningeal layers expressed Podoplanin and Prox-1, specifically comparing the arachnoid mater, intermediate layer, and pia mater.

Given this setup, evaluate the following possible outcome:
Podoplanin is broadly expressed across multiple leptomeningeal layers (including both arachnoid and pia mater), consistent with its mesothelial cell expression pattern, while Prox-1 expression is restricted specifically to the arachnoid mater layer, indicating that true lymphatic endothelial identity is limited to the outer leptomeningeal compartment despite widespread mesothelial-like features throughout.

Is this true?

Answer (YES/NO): NO